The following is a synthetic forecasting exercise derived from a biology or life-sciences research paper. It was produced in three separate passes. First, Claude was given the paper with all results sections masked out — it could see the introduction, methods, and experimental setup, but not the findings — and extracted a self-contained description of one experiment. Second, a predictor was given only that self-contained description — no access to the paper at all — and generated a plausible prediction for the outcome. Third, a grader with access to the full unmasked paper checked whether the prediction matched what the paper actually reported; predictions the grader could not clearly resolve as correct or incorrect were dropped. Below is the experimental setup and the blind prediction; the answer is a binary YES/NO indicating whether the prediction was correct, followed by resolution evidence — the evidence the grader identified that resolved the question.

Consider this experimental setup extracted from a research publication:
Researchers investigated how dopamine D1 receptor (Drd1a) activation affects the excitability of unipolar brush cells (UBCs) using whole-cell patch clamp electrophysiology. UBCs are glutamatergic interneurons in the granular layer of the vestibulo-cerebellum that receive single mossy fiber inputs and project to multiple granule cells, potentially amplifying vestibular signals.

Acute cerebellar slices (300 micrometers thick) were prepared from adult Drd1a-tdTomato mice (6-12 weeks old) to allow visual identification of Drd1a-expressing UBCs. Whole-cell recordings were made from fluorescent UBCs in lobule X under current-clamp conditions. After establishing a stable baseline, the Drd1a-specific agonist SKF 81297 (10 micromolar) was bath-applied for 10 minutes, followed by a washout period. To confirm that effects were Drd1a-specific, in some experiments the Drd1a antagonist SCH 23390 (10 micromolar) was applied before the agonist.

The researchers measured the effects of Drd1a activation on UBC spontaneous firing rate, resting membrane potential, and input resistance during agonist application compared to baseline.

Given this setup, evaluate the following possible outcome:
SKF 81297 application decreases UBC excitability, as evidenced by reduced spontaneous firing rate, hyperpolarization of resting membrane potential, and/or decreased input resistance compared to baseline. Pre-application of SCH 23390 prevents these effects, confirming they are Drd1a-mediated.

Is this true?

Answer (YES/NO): NO